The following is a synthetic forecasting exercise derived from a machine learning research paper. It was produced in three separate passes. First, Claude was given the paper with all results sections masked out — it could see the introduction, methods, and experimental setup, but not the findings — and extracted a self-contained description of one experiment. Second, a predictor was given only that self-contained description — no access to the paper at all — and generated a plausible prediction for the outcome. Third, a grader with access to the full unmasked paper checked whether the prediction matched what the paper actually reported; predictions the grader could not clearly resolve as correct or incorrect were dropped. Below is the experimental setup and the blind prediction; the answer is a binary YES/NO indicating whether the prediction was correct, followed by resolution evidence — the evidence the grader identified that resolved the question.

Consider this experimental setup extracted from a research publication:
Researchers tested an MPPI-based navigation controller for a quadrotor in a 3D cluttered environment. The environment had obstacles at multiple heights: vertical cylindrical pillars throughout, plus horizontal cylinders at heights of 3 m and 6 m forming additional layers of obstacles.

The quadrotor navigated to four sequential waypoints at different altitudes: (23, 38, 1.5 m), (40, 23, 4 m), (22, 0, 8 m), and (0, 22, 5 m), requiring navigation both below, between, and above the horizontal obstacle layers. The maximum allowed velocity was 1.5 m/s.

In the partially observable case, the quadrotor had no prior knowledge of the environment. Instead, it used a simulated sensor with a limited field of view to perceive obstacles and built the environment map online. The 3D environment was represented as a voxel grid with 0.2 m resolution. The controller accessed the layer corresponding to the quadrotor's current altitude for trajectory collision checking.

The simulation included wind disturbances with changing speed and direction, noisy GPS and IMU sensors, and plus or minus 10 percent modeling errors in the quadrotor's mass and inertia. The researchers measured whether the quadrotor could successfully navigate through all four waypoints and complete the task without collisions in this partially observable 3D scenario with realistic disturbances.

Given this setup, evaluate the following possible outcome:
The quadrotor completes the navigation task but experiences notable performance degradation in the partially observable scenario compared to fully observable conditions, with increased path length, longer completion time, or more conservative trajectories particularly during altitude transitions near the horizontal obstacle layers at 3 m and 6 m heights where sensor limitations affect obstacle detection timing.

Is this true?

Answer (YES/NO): NO